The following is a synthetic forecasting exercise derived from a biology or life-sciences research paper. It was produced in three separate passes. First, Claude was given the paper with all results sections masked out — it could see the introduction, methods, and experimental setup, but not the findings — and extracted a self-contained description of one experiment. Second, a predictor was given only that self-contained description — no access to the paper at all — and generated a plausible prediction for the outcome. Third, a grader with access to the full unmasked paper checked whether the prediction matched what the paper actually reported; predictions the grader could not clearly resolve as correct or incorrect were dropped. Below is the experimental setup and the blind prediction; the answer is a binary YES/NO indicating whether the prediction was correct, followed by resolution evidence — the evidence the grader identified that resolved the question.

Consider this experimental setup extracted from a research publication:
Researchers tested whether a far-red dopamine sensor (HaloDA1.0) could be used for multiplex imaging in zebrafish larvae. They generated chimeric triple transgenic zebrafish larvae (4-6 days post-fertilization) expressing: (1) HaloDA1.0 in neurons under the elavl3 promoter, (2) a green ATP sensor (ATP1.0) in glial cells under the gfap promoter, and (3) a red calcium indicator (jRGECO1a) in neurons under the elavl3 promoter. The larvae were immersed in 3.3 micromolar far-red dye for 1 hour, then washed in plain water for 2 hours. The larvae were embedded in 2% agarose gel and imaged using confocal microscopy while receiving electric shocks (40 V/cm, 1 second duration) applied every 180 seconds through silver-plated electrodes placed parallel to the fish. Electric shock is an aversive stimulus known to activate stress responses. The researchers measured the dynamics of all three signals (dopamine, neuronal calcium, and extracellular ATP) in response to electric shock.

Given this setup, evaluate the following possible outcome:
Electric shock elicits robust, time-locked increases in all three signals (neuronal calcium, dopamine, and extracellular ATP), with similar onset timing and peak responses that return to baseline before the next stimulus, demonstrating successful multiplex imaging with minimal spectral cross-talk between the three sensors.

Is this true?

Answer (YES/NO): NO